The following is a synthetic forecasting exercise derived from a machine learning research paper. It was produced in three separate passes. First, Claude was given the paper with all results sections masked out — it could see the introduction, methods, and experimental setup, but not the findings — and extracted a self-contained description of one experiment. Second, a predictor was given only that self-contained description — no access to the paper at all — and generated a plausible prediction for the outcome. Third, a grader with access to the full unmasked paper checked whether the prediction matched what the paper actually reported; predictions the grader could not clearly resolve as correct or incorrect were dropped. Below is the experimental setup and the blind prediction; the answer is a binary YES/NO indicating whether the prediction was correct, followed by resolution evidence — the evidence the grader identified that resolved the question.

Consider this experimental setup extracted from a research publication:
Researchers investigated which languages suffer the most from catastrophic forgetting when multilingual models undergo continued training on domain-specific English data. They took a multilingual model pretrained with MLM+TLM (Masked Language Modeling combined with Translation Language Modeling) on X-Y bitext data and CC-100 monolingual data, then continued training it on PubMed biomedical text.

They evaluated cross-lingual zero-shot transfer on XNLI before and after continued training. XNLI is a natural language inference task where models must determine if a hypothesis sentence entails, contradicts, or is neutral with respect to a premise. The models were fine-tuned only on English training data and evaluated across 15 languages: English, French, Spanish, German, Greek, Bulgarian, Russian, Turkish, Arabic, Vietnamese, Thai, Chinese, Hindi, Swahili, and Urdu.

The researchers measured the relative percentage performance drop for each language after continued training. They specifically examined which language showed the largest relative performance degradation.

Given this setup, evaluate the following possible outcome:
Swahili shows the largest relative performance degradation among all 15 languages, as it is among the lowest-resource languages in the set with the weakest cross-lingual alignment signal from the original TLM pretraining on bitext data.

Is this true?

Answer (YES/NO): YES